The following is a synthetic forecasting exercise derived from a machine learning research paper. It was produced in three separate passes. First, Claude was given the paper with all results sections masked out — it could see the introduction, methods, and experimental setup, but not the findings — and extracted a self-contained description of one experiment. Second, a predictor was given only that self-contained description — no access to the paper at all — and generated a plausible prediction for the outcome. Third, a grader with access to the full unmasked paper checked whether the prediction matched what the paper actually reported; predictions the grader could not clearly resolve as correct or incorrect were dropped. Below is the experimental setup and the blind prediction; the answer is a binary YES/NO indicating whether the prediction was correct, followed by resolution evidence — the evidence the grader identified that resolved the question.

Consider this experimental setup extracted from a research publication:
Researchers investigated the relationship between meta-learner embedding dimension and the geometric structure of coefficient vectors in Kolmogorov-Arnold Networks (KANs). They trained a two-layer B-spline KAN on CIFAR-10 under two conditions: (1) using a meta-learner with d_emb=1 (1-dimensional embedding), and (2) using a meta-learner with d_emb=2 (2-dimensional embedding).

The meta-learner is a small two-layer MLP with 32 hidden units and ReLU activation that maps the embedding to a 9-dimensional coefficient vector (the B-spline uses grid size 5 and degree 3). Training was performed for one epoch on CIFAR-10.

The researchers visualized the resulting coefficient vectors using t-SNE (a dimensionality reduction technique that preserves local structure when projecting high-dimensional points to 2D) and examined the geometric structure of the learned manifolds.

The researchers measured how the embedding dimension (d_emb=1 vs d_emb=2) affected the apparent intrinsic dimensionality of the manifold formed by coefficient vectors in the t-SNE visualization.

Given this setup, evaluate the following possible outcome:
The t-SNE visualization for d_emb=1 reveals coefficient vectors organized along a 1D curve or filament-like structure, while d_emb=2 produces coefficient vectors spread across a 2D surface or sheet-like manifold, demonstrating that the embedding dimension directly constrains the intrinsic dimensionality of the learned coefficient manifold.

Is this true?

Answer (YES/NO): YES